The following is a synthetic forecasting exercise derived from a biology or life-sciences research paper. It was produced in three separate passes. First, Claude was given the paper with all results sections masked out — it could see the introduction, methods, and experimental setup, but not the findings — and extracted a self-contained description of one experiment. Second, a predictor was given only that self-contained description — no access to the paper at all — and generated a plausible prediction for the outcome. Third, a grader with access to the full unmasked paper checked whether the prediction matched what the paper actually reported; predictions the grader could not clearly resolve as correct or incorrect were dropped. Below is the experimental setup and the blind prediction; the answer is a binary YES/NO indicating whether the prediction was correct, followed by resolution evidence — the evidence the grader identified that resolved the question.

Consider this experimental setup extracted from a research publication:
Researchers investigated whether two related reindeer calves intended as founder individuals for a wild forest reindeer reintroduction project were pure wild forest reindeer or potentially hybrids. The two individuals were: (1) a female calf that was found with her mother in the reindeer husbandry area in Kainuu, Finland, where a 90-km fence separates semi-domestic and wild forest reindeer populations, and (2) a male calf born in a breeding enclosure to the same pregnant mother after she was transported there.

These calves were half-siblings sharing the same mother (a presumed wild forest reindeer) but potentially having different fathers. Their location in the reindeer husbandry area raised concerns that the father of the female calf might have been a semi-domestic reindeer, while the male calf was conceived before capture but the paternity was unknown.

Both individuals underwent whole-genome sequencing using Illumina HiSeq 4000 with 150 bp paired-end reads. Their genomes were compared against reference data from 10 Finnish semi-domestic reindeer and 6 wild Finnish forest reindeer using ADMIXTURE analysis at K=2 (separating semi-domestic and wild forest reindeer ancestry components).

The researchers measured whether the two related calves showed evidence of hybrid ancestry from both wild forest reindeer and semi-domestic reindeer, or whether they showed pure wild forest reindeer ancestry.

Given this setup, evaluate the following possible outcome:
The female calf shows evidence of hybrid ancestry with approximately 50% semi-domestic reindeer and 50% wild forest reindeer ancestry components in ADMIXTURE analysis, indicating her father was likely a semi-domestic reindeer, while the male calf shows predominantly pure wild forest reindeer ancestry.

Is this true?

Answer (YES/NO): NO